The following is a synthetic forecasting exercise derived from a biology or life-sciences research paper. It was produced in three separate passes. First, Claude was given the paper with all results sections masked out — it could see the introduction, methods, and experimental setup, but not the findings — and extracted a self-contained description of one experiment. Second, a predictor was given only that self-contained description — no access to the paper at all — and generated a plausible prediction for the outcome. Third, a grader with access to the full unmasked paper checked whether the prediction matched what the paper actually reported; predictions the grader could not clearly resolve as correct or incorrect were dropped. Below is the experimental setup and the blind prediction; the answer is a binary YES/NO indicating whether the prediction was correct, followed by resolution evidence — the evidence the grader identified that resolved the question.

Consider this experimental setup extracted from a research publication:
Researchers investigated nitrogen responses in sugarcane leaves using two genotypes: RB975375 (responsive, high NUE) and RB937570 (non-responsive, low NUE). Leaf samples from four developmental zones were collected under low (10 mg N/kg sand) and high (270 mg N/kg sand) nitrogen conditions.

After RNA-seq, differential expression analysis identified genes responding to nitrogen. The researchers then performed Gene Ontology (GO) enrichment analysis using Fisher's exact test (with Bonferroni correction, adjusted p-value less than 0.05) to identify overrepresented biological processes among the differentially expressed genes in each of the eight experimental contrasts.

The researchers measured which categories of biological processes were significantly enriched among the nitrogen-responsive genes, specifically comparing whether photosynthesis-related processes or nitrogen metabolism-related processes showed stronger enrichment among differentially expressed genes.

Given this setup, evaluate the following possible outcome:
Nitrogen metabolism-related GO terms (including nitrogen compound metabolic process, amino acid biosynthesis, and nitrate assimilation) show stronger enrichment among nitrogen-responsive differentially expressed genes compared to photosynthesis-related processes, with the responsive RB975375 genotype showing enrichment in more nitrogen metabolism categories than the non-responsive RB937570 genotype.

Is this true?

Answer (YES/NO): NO